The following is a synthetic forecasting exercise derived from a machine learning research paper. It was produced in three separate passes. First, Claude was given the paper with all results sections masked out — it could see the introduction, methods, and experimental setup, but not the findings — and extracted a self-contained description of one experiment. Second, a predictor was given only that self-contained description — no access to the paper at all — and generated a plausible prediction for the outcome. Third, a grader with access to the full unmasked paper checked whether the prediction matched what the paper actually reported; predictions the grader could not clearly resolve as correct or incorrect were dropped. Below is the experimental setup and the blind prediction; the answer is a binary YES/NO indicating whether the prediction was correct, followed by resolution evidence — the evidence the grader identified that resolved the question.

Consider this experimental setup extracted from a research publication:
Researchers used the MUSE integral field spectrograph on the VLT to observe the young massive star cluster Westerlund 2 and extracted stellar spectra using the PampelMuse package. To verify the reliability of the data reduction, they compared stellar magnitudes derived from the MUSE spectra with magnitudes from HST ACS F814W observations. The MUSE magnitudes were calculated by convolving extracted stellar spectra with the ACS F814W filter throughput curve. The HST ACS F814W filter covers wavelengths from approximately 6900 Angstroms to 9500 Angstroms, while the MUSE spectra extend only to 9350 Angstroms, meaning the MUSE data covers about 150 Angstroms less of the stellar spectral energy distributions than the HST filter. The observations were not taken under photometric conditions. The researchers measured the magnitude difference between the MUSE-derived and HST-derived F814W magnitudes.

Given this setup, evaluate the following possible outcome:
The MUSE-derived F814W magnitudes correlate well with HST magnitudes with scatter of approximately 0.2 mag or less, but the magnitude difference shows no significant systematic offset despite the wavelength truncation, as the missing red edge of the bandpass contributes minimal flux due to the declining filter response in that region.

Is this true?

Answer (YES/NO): NO